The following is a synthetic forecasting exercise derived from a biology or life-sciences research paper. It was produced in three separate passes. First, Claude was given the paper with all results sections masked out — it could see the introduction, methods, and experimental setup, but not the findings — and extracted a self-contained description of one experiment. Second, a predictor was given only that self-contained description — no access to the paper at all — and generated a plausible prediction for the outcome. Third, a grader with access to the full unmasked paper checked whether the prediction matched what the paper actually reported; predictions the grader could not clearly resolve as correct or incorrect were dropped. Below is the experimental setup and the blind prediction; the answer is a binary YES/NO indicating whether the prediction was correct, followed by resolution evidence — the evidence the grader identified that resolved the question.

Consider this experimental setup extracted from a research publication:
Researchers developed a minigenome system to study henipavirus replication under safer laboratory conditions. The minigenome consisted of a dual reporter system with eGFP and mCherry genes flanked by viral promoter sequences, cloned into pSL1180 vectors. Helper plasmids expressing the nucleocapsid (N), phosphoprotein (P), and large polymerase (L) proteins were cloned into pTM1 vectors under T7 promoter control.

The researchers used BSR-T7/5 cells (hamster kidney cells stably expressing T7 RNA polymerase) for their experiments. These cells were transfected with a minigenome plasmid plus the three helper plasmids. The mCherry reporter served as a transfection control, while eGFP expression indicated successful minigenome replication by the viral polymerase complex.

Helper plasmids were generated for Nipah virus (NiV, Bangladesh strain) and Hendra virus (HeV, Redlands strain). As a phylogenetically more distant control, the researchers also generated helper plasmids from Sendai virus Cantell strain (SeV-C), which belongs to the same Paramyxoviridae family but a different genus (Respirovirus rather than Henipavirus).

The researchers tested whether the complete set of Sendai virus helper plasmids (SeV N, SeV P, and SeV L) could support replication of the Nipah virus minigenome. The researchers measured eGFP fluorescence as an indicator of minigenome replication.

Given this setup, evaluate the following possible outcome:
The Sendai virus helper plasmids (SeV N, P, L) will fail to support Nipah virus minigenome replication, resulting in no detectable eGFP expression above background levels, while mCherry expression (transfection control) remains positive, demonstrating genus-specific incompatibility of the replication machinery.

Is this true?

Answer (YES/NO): YES